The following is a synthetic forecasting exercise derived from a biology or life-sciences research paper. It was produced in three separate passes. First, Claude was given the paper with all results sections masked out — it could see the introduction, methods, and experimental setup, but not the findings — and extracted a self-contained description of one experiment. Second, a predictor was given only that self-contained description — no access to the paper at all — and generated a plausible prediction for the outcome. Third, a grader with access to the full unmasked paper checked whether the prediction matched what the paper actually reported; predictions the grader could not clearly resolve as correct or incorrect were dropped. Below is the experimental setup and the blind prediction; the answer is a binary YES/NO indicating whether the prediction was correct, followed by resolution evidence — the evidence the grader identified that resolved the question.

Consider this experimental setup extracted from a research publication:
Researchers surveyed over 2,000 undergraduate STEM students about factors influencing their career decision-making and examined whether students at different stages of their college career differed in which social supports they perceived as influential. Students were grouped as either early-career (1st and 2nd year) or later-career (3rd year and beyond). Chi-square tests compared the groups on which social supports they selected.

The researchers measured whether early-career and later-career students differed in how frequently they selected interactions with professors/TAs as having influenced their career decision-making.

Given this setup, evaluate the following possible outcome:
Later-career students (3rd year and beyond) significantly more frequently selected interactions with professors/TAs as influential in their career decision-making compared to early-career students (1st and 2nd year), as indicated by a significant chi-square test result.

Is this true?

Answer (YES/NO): YES